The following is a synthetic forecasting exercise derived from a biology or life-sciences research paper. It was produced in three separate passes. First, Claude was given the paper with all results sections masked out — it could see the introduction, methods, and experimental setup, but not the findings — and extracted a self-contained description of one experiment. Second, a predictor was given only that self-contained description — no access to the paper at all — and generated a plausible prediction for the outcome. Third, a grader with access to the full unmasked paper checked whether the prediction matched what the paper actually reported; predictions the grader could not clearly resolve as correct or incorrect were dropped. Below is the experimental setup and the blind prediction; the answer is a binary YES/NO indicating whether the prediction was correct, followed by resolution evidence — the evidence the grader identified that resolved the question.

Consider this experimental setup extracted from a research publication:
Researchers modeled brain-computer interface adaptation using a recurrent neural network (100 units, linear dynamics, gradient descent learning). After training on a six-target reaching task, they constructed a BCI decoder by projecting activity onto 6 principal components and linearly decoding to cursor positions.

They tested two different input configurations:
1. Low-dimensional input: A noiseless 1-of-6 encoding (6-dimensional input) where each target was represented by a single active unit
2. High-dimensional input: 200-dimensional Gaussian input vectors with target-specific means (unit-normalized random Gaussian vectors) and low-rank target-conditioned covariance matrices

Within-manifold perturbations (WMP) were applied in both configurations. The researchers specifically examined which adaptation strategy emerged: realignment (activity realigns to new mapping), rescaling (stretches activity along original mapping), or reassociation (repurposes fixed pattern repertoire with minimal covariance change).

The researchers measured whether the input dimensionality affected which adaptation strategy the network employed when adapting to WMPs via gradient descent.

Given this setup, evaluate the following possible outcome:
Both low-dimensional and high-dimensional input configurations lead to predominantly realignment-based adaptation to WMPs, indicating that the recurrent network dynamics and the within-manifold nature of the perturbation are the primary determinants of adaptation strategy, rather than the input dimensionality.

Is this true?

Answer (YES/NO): NO